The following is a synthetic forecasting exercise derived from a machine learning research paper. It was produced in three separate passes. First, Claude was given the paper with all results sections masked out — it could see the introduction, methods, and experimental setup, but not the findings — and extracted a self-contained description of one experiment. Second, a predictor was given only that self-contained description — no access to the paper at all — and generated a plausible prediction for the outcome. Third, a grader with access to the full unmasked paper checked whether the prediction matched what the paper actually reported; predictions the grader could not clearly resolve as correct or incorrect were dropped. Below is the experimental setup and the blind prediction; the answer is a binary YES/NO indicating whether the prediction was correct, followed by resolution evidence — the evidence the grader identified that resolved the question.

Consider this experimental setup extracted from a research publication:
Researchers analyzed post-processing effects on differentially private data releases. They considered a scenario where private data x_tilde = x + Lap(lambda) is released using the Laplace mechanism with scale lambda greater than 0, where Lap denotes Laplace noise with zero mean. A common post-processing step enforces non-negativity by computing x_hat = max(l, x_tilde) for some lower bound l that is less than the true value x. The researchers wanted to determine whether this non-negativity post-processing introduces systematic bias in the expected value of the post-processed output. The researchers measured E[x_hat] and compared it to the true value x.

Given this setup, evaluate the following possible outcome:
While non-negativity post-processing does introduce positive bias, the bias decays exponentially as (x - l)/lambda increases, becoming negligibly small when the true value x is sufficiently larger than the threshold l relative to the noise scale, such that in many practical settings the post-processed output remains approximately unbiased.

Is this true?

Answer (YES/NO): NO